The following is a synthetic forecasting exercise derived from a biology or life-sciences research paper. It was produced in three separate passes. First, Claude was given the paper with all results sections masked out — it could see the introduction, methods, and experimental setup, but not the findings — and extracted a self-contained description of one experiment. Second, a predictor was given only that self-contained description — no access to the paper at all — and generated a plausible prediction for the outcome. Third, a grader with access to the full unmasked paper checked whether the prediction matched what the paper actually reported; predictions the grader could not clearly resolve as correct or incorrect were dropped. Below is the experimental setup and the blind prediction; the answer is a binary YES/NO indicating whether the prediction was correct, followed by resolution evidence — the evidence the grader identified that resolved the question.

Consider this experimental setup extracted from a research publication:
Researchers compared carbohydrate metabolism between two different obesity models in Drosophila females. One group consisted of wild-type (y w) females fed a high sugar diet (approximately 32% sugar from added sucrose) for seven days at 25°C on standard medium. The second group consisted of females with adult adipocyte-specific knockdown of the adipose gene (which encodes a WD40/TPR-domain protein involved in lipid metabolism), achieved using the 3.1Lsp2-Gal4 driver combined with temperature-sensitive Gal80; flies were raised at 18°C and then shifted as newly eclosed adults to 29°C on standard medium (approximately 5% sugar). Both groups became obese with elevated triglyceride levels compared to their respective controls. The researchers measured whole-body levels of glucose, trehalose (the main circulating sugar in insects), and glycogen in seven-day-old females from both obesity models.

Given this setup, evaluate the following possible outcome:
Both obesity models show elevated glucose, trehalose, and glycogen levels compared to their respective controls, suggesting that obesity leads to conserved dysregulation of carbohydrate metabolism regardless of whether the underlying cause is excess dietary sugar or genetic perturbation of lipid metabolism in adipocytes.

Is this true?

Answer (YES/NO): NO